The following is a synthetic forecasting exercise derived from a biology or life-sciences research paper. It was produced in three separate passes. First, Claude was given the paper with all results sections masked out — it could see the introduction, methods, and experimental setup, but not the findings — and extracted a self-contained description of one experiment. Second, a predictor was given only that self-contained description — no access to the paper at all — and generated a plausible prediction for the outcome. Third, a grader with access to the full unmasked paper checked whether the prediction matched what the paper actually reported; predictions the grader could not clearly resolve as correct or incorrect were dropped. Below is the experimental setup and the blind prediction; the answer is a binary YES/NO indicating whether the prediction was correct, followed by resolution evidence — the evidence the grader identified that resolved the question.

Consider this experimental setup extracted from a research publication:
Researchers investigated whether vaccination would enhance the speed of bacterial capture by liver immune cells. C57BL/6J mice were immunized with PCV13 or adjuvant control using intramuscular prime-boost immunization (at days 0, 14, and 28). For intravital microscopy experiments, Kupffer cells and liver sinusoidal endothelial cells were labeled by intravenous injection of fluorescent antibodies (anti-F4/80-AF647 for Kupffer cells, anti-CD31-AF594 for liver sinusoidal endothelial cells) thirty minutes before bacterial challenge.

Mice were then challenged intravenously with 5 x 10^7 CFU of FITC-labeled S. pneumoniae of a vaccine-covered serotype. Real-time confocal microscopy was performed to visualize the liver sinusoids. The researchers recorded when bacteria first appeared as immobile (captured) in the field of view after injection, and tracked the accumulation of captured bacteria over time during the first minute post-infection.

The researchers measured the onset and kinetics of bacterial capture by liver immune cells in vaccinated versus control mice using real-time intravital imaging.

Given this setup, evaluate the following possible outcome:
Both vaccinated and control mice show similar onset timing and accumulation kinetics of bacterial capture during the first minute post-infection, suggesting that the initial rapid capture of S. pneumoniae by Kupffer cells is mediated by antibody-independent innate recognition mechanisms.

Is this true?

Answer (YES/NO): NO